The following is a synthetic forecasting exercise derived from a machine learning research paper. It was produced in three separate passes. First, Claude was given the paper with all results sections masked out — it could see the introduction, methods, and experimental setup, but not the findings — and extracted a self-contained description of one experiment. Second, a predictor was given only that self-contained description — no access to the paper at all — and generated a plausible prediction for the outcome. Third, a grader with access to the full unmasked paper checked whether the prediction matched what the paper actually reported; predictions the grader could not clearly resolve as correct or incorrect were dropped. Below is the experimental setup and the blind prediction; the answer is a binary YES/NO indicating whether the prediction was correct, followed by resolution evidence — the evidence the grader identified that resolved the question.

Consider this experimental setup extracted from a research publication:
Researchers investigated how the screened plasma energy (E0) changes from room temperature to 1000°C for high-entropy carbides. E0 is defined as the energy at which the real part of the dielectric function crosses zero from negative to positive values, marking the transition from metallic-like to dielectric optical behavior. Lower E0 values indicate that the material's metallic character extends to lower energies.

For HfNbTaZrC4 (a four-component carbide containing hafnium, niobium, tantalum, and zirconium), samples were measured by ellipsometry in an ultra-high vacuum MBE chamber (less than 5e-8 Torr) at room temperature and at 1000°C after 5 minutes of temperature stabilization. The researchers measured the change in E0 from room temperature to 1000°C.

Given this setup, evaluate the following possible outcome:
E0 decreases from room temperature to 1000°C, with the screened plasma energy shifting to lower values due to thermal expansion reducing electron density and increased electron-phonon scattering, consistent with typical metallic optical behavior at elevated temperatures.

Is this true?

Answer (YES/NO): YES